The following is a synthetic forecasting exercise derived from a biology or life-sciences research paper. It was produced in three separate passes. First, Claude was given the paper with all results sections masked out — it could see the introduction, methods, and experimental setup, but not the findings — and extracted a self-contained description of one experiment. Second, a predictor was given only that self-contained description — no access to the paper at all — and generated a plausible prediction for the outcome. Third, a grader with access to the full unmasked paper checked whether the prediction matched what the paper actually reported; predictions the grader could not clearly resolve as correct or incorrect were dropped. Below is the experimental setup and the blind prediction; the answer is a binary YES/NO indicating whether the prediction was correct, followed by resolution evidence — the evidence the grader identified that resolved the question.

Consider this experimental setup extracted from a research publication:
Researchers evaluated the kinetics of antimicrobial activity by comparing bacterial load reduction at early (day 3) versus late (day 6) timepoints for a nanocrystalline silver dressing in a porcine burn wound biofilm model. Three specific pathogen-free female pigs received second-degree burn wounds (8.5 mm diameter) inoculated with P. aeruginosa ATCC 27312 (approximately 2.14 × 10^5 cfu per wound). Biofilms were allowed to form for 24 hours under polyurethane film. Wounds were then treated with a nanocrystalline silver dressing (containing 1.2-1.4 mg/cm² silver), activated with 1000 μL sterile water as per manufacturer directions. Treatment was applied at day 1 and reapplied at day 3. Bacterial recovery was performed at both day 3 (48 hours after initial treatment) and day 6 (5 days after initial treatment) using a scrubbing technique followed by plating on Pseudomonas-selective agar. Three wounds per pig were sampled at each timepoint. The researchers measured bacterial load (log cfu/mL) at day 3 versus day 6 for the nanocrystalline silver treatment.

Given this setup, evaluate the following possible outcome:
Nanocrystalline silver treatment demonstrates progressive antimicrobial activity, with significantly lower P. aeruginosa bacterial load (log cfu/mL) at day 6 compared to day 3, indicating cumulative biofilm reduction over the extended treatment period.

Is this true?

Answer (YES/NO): YES